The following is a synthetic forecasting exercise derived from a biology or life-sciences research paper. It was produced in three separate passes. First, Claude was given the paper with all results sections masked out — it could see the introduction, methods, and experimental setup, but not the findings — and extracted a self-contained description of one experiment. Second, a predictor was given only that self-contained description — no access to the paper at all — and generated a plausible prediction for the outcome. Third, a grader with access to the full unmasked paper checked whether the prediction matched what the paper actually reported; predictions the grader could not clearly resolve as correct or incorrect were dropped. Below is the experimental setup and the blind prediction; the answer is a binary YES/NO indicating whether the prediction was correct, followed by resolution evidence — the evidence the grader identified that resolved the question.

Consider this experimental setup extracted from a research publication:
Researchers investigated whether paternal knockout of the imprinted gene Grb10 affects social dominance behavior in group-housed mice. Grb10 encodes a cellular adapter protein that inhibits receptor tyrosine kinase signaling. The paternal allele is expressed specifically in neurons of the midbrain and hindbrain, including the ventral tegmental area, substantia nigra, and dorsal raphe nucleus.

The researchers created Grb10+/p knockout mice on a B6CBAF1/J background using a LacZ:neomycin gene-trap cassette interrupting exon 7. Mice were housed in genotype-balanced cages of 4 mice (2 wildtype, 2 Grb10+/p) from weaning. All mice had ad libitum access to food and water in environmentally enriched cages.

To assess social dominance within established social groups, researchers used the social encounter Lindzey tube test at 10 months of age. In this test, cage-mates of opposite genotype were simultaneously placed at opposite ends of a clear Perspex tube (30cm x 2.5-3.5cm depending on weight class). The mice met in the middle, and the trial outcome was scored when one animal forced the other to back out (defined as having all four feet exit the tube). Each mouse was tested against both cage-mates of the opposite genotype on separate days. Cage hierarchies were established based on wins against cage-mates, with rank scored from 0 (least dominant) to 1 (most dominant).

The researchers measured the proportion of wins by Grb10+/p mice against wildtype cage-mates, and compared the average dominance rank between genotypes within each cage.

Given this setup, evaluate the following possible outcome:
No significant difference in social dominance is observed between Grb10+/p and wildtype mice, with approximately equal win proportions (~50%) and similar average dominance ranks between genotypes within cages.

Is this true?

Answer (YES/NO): YES